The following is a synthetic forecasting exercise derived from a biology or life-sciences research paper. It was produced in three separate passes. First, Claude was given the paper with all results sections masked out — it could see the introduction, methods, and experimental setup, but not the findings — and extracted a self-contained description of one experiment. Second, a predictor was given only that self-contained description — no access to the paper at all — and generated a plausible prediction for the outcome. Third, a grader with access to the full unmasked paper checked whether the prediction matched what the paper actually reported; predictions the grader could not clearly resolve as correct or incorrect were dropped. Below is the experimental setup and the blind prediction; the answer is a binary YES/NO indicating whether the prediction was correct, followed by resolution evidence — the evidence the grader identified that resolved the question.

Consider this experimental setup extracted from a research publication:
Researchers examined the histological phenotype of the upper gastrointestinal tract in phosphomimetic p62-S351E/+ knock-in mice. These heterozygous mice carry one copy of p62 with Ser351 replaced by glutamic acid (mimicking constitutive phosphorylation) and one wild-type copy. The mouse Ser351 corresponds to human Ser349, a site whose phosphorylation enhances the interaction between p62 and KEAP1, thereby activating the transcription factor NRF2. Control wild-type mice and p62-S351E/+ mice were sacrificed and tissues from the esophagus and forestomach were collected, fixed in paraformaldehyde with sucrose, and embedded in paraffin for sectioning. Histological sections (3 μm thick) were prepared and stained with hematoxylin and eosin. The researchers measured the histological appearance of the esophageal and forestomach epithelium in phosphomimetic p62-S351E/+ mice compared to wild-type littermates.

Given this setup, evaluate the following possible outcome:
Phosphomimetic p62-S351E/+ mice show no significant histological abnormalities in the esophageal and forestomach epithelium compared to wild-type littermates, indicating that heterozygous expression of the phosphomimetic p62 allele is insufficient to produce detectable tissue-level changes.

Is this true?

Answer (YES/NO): NO